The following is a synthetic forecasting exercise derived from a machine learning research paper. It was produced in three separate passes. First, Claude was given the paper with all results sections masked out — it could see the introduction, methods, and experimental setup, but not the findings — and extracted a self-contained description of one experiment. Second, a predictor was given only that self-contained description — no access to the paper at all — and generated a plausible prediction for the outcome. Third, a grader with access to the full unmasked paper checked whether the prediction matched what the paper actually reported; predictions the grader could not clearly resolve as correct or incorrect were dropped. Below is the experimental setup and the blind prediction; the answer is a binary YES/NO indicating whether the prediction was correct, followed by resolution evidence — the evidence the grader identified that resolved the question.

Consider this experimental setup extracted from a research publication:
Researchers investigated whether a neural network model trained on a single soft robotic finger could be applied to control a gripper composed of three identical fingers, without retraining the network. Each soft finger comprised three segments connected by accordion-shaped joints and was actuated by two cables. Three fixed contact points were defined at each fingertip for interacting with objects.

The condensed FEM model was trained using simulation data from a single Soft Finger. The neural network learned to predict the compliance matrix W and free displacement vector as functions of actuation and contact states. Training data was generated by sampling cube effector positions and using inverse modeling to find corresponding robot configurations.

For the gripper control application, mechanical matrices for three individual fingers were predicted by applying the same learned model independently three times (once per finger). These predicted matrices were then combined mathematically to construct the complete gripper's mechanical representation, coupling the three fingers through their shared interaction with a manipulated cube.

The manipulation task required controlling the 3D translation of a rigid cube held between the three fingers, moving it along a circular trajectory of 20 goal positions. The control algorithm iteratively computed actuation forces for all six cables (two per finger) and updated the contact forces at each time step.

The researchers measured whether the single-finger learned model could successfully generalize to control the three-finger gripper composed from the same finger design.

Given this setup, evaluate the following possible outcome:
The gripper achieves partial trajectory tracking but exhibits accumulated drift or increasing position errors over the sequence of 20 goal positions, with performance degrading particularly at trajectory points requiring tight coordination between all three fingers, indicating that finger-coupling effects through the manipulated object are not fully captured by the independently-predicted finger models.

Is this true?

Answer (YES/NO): NO